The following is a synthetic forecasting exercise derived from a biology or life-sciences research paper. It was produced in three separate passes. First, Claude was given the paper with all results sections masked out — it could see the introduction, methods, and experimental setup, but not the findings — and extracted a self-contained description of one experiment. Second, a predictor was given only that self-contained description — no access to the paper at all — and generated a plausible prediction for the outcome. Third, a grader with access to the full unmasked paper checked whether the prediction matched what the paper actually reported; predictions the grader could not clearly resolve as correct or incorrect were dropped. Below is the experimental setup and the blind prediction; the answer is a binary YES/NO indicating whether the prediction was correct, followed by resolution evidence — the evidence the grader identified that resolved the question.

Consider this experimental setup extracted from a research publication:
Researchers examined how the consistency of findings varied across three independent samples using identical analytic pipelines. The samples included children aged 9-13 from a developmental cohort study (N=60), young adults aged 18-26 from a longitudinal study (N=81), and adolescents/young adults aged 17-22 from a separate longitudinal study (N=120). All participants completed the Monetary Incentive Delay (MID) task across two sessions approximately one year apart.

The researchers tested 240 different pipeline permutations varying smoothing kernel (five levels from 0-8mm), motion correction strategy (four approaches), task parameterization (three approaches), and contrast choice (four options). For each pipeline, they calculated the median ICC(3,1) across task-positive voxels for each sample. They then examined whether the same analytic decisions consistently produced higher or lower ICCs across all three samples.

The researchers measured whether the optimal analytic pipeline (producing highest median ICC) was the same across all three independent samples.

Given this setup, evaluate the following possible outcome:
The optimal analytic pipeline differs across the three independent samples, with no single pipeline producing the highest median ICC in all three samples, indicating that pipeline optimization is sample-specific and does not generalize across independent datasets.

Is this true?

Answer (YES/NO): NO